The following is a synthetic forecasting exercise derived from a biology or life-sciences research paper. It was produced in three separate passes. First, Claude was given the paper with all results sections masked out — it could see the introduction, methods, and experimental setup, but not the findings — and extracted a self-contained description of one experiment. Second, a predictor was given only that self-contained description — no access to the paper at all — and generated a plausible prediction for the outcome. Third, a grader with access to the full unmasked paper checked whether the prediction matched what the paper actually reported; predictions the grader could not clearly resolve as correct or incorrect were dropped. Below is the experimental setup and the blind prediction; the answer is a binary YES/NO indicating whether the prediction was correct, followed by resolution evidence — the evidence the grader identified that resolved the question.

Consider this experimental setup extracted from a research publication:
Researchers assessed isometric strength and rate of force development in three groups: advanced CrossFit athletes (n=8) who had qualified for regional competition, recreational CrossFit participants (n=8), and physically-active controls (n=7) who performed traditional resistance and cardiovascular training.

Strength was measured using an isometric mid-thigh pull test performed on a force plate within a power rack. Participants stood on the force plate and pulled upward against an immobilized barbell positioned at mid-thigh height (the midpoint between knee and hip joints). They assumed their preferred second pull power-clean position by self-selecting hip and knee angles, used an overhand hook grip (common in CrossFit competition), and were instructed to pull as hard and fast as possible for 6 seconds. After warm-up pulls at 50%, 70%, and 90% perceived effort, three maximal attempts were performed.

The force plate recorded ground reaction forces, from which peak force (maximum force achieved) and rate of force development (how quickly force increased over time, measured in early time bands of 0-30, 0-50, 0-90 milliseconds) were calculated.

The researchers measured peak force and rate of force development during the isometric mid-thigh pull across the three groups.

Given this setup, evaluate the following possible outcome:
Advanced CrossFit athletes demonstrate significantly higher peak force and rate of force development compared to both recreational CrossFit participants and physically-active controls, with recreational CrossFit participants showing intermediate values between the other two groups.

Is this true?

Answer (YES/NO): NO